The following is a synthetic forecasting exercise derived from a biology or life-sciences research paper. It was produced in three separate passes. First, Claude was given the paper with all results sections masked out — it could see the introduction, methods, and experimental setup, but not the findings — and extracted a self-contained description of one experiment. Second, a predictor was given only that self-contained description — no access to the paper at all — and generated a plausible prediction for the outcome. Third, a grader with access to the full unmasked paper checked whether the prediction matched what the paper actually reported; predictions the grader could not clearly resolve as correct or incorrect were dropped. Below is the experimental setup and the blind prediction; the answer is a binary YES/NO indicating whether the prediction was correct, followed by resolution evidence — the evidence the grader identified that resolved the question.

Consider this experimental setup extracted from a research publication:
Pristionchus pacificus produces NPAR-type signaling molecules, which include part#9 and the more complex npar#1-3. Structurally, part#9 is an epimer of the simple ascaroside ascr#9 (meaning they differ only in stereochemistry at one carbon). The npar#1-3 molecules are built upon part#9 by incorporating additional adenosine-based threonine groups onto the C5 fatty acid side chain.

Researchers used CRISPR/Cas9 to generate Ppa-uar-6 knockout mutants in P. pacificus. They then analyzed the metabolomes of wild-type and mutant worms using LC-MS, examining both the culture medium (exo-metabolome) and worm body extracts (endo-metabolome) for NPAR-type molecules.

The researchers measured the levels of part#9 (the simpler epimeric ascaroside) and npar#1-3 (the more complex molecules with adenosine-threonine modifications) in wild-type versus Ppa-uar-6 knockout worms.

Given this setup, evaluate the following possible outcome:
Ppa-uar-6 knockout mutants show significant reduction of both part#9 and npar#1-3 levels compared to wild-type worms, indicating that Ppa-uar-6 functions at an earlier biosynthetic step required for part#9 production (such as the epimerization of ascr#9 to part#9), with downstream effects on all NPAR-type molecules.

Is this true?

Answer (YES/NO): NO